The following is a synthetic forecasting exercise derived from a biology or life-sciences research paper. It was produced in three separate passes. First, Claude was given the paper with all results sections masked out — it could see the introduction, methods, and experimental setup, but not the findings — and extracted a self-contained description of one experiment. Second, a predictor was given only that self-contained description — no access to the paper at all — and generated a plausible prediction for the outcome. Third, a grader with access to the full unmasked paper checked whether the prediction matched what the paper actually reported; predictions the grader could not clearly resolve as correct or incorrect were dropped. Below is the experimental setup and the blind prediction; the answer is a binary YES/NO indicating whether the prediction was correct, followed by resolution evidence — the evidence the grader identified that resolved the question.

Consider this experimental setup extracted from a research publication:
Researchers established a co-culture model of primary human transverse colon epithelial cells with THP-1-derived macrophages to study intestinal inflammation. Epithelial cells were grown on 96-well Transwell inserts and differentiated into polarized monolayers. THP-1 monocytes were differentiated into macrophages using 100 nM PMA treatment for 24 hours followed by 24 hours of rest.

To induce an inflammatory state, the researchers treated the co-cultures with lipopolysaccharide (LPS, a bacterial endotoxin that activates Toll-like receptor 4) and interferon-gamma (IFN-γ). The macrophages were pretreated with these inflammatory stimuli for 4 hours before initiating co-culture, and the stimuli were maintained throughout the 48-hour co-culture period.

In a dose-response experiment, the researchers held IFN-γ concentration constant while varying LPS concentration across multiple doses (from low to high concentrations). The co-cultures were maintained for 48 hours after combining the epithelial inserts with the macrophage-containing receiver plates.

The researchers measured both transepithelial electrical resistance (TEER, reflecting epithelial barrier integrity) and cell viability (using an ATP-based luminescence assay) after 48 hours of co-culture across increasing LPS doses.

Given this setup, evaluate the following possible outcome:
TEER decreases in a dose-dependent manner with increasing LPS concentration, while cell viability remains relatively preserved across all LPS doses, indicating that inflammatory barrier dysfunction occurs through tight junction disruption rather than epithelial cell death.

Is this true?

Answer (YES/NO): NO